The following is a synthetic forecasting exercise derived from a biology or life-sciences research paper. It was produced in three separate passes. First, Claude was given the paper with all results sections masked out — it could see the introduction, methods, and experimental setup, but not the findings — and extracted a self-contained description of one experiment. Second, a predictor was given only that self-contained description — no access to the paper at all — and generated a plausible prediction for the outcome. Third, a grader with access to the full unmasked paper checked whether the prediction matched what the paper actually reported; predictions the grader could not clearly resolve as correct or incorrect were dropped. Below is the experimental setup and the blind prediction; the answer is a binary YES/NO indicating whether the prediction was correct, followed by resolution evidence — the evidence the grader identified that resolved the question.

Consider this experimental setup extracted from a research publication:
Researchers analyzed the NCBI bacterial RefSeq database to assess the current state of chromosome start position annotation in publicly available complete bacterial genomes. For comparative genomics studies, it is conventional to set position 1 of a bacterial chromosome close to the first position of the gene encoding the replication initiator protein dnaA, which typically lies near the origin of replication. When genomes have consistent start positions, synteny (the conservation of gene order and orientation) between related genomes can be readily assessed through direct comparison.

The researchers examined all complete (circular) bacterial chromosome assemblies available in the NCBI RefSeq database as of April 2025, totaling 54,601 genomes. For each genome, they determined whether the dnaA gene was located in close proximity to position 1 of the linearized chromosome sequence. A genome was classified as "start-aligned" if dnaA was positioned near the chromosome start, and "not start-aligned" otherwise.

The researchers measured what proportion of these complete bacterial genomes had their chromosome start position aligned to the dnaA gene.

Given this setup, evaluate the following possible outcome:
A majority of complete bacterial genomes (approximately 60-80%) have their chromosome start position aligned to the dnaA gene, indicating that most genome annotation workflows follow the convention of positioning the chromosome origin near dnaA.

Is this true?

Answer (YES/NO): NO